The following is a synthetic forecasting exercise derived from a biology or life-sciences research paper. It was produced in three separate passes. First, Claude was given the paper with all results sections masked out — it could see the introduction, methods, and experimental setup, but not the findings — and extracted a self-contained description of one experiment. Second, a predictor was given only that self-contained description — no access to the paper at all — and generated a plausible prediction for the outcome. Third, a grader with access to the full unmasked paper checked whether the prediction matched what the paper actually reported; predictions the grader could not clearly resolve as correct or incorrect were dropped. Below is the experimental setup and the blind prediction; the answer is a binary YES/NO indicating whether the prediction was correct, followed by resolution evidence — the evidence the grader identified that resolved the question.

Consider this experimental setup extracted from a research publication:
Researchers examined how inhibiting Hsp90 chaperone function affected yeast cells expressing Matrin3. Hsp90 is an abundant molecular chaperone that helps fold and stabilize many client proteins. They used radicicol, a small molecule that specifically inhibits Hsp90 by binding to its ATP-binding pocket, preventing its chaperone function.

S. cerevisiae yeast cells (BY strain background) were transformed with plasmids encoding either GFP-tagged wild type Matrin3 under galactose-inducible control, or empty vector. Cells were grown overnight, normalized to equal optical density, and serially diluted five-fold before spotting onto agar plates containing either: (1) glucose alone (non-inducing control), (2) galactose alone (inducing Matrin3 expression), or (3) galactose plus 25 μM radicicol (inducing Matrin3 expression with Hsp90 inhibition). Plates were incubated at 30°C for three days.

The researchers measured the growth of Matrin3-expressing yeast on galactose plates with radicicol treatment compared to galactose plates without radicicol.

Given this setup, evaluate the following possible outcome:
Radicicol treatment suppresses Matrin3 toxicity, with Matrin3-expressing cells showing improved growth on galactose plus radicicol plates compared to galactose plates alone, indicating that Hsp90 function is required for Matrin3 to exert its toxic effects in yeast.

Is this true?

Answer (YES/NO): NO